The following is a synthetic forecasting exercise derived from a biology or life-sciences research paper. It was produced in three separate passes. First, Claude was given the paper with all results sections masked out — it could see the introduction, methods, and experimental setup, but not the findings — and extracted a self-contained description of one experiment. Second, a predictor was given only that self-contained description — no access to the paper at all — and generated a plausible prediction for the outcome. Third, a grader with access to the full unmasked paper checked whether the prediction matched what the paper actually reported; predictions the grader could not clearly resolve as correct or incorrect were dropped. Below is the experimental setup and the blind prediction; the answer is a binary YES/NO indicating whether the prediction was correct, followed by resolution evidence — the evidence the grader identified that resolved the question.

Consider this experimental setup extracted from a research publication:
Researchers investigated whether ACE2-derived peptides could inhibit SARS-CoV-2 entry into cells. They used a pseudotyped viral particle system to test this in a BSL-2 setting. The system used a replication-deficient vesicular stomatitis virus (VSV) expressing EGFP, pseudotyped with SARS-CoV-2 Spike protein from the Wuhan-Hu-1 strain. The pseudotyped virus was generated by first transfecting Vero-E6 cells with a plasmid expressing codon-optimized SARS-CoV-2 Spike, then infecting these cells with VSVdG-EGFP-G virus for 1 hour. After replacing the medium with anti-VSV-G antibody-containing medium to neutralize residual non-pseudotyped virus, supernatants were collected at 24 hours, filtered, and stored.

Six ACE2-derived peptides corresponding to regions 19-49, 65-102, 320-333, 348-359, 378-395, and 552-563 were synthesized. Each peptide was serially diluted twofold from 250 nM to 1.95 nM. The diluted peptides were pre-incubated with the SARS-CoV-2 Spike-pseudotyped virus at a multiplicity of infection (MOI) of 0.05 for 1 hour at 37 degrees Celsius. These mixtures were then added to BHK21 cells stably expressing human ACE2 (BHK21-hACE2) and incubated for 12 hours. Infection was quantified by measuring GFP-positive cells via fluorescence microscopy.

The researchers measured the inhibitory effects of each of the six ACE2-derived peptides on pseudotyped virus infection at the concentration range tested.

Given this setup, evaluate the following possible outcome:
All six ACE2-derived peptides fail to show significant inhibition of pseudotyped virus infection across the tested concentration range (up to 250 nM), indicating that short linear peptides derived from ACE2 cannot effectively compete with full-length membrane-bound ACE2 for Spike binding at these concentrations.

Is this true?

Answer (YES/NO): NO